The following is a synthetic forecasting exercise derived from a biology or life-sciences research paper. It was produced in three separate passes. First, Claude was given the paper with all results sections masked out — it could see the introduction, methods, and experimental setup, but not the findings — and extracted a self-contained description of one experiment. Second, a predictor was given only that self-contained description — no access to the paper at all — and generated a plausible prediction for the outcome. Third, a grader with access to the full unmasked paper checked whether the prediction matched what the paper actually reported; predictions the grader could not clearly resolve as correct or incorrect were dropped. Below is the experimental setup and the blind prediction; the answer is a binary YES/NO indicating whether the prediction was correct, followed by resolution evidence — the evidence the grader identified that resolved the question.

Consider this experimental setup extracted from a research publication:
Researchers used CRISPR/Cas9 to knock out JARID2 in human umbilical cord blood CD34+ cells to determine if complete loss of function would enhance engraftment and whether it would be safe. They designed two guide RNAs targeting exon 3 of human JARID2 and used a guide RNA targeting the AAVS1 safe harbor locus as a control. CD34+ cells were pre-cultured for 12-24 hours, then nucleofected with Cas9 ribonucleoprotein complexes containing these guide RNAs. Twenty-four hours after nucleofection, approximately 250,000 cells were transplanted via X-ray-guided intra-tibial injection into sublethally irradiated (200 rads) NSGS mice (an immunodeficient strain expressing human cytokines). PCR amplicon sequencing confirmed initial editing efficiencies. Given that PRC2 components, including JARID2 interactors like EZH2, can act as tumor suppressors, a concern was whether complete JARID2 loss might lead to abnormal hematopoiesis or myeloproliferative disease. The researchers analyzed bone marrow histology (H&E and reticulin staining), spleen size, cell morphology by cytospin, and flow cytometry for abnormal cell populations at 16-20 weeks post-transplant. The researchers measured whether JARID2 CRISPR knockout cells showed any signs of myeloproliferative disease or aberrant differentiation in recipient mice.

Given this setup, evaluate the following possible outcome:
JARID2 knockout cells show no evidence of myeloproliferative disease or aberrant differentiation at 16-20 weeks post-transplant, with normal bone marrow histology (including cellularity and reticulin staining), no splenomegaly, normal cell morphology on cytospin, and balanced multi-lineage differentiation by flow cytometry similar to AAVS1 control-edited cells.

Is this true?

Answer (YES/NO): NO